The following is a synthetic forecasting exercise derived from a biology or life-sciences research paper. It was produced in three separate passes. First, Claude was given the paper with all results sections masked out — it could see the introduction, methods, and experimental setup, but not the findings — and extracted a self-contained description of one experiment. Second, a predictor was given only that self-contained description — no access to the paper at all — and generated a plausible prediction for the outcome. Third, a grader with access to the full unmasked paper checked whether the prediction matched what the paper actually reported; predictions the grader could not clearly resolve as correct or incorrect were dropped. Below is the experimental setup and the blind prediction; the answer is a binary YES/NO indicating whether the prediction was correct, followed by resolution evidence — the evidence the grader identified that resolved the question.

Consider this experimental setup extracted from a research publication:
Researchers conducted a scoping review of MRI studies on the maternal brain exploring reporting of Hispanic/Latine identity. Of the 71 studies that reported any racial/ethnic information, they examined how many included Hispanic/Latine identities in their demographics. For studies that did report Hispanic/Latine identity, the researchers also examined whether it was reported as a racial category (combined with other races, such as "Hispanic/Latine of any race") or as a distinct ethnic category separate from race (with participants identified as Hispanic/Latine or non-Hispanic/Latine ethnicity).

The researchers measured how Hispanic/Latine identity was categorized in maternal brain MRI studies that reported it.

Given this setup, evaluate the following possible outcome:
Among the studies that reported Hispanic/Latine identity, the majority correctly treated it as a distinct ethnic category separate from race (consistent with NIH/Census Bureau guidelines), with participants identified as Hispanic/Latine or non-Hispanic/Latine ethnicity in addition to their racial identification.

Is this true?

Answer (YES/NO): NO